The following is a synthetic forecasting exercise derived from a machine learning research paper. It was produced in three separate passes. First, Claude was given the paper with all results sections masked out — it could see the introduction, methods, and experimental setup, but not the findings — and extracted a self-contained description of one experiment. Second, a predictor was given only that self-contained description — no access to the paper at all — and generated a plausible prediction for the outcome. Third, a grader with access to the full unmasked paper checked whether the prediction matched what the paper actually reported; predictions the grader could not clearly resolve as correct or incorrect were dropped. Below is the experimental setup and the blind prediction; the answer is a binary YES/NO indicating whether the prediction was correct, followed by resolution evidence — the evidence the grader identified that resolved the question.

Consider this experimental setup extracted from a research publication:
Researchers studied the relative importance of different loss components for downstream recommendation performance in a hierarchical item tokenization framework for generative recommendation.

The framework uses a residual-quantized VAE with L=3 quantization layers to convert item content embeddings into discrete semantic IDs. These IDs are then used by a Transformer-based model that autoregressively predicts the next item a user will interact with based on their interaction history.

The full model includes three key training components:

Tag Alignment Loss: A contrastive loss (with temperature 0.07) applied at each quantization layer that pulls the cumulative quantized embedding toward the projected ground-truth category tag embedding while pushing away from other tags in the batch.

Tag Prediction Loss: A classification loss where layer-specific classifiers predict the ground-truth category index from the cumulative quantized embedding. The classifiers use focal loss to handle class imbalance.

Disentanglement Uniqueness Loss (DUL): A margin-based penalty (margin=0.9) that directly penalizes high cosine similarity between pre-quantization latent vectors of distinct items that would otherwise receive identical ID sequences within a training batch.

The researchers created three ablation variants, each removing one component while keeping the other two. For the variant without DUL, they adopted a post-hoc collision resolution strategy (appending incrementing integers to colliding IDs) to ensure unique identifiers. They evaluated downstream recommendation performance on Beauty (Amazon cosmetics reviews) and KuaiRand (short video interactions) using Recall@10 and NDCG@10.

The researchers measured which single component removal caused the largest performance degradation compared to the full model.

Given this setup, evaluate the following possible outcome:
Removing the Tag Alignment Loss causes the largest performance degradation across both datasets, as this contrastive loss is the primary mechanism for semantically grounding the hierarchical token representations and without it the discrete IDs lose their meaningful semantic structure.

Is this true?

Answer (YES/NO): NO